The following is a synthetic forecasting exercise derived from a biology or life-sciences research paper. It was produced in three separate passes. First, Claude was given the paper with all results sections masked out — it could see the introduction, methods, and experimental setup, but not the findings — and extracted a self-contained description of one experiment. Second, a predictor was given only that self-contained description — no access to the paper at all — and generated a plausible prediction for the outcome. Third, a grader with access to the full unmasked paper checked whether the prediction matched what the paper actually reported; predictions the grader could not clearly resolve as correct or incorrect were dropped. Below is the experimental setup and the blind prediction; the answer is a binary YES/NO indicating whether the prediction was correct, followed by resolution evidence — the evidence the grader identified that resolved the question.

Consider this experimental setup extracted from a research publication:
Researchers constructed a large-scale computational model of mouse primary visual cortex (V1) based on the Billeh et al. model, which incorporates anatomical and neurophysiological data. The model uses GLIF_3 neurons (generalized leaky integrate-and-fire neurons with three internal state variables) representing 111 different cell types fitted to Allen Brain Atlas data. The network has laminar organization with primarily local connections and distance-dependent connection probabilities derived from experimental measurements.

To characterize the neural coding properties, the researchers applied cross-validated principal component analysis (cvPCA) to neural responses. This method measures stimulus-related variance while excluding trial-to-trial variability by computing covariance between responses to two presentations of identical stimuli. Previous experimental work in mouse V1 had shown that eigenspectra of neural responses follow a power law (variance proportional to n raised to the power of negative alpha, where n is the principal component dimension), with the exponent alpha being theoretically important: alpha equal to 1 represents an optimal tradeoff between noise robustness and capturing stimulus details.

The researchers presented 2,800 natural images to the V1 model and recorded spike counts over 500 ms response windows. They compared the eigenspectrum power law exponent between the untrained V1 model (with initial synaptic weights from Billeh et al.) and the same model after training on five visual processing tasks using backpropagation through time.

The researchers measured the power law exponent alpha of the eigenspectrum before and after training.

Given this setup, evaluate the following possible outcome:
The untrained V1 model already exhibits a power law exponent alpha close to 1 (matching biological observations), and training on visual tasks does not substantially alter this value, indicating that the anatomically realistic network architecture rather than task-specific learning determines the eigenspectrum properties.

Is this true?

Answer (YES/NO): NO